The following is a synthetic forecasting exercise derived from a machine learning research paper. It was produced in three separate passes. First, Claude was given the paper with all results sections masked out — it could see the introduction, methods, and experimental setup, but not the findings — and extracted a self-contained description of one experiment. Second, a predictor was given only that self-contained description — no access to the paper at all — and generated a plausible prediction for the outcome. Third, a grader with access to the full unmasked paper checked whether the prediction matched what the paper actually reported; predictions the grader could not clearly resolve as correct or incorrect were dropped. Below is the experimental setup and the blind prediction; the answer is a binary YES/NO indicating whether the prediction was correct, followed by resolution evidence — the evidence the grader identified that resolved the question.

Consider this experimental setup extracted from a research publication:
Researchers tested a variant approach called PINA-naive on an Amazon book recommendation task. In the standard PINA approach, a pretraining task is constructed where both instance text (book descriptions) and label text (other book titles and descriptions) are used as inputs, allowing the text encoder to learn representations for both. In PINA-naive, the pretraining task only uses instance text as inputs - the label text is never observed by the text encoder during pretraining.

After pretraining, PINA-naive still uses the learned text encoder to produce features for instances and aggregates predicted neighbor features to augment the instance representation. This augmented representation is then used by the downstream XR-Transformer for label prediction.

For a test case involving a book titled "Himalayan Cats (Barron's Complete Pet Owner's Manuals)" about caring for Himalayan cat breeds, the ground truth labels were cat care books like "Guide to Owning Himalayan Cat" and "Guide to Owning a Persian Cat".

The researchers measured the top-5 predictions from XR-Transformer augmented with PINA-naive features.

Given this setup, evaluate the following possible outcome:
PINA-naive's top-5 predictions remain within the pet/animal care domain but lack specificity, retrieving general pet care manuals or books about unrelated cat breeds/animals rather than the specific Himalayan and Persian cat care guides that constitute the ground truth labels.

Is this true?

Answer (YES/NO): NO